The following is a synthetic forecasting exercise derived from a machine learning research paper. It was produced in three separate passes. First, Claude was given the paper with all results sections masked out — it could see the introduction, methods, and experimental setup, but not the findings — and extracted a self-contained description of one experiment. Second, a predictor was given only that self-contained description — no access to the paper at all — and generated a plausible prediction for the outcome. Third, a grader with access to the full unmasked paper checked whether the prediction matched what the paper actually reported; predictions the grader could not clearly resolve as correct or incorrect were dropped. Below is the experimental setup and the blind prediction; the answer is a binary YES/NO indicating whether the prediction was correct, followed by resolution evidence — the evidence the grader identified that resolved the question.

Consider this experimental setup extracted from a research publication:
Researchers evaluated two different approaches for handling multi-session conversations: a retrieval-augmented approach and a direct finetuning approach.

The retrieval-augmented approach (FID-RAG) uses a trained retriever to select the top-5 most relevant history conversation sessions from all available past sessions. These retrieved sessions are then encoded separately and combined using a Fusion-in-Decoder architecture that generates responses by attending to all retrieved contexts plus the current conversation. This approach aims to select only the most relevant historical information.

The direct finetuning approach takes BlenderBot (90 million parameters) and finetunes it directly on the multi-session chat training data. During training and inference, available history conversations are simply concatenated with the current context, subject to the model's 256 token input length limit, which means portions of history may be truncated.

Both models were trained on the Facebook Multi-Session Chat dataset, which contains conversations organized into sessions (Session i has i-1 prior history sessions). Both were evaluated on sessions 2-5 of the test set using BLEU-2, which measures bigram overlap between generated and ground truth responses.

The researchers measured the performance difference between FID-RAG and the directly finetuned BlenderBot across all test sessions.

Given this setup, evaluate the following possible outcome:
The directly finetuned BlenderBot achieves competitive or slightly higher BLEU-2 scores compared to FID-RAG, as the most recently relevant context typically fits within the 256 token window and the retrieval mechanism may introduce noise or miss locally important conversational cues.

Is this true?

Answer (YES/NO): NO